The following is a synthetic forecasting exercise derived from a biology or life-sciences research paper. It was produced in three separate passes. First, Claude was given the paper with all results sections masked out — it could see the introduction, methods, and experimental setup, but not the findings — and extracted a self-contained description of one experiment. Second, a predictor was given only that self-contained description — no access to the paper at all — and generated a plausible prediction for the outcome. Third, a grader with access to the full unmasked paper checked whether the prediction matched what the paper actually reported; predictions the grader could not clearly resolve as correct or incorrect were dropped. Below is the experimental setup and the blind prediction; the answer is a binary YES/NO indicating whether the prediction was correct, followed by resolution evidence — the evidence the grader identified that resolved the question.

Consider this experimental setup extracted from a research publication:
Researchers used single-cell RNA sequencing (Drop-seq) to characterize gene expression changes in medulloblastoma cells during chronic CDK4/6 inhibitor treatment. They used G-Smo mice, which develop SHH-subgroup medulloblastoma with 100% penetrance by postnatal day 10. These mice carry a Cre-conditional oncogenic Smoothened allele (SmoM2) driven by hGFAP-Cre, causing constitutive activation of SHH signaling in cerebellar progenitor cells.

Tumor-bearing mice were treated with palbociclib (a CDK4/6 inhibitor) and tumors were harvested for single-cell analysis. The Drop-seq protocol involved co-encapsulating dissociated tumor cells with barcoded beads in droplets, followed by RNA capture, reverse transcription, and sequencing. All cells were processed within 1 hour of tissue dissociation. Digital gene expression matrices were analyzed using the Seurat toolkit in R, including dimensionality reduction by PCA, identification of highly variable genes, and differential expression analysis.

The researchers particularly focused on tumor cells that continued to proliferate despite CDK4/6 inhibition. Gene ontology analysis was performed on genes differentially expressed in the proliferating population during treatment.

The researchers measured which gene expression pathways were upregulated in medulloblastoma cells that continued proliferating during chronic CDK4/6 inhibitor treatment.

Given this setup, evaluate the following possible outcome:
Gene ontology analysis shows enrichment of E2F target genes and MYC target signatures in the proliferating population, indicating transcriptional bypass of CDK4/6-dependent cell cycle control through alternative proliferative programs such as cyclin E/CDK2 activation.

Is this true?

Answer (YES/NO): NO